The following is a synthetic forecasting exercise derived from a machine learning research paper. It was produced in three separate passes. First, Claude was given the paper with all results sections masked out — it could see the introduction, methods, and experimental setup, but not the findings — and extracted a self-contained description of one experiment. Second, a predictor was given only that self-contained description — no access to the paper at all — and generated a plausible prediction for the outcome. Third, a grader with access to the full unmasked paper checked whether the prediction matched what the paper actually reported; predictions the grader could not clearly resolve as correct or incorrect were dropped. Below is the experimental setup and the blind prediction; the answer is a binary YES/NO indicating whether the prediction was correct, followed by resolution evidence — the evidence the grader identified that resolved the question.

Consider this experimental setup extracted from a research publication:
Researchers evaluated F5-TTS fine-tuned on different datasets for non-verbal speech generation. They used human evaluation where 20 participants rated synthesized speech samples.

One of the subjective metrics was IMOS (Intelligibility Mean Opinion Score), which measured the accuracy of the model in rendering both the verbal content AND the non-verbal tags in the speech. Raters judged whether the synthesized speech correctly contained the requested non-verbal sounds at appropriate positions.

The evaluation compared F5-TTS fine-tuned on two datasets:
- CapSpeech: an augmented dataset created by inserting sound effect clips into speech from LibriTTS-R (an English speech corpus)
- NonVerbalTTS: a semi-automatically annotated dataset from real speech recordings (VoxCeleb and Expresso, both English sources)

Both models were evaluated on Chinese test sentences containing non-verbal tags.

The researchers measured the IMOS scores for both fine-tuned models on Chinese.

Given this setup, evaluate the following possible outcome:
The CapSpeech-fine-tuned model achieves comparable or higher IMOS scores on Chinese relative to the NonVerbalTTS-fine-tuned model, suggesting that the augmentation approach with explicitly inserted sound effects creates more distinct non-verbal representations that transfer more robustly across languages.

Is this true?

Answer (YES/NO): NO